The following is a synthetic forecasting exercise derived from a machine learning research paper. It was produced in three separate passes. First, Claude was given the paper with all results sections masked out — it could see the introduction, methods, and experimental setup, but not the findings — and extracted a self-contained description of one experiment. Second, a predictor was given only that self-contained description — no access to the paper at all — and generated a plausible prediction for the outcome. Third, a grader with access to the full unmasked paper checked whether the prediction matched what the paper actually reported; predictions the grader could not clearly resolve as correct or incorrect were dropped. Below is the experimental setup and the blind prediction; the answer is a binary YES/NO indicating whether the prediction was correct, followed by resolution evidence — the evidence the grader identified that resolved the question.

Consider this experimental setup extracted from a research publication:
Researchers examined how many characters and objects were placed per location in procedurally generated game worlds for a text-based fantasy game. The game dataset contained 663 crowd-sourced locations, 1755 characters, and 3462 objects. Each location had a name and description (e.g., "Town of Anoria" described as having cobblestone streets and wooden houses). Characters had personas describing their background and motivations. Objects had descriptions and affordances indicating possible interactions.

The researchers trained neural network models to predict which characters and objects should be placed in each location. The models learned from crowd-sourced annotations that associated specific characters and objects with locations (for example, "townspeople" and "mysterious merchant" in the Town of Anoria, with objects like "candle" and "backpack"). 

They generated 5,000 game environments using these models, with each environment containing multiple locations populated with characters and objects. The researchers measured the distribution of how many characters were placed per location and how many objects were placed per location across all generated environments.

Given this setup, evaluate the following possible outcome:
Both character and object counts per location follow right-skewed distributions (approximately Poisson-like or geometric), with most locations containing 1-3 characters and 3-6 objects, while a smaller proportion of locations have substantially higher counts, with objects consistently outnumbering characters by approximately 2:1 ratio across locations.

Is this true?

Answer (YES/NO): NO